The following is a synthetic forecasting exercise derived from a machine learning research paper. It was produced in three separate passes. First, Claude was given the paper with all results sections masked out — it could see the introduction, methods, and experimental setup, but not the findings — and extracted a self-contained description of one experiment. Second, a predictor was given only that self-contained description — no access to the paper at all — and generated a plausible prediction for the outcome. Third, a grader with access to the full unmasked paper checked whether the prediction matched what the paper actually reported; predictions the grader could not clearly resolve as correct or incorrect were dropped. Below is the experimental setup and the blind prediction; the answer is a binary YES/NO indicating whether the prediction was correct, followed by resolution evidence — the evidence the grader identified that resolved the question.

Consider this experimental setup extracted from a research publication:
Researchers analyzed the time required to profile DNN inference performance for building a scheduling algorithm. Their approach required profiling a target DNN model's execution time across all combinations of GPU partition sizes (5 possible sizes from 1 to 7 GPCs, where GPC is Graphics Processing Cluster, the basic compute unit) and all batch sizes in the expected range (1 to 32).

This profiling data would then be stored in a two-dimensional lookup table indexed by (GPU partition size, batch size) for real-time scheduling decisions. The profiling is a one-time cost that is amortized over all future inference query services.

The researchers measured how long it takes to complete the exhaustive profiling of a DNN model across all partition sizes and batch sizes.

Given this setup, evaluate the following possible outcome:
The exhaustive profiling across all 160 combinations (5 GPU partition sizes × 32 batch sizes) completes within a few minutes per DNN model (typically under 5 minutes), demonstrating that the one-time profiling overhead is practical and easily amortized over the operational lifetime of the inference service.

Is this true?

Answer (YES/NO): NO